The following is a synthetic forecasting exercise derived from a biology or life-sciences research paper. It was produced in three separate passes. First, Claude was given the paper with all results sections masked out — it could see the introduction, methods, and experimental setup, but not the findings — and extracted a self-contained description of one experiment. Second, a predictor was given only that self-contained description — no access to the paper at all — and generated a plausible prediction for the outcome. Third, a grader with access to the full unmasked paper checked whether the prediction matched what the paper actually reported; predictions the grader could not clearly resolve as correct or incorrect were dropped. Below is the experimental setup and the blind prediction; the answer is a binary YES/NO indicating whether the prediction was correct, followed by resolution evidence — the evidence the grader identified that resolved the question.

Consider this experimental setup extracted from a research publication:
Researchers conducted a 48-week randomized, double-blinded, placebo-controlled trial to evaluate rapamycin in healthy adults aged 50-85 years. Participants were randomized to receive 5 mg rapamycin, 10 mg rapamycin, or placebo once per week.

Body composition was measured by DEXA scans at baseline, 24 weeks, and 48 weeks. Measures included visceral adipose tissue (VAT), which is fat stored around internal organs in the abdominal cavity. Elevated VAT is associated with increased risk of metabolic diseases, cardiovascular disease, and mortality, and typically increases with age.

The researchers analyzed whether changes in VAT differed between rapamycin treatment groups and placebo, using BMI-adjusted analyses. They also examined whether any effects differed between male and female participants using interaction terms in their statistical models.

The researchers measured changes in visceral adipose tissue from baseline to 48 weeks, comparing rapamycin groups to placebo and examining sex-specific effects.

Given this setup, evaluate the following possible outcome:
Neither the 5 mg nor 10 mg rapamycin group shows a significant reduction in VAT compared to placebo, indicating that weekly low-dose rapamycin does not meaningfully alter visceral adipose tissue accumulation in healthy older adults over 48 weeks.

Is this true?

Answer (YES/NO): YES